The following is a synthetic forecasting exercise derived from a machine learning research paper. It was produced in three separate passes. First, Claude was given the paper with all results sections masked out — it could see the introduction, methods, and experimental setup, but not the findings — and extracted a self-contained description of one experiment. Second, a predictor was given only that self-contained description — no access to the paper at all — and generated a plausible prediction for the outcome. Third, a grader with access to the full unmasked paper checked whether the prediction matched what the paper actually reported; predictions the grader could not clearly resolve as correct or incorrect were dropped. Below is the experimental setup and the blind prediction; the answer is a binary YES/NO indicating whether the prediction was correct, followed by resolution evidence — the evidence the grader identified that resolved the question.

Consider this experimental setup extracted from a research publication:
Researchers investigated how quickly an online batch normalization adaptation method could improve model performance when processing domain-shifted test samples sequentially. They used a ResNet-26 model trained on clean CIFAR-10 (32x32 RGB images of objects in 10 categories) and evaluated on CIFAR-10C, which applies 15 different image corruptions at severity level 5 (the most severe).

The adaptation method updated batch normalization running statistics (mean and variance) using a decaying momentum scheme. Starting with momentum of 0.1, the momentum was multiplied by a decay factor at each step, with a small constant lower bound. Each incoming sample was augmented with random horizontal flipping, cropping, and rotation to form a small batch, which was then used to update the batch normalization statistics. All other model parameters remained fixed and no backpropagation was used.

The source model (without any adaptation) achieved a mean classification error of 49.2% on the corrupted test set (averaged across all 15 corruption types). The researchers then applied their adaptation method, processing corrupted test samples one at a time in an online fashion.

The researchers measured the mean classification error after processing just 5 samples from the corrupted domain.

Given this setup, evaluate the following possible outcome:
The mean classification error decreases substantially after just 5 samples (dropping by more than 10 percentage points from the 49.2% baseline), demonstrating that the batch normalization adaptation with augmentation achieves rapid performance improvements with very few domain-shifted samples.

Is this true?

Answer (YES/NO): YES